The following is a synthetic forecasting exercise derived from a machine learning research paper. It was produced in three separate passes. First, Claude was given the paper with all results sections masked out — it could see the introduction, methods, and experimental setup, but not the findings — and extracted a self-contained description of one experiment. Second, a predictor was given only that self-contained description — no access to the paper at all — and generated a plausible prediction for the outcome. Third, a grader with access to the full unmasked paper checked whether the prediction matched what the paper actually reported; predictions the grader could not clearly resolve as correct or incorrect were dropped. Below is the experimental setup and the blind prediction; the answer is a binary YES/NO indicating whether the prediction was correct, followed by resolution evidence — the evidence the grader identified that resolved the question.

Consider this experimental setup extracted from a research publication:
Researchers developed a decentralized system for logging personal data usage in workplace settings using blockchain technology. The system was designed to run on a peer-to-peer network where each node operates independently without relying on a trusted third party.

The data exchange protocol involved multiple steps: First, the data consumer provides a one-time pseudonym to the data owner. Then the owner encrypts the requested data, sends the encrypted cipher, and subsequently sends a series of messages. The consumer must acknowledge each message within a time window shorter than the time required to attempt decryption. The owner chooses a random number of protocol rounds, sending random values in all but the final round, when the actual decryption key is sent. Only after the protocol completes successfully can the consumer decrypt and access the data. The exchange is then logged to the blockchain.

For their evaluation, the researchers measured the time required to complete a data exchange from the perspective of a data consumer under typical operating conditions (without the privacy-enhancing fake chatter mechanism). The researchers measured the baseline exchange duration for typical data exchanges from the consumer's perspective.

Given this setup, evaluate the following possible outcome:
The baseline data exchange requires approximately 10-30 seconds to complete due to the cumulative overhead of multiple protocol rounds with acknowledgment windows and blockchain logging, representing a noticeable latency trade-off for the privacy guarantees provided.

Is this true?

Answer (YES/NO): YES